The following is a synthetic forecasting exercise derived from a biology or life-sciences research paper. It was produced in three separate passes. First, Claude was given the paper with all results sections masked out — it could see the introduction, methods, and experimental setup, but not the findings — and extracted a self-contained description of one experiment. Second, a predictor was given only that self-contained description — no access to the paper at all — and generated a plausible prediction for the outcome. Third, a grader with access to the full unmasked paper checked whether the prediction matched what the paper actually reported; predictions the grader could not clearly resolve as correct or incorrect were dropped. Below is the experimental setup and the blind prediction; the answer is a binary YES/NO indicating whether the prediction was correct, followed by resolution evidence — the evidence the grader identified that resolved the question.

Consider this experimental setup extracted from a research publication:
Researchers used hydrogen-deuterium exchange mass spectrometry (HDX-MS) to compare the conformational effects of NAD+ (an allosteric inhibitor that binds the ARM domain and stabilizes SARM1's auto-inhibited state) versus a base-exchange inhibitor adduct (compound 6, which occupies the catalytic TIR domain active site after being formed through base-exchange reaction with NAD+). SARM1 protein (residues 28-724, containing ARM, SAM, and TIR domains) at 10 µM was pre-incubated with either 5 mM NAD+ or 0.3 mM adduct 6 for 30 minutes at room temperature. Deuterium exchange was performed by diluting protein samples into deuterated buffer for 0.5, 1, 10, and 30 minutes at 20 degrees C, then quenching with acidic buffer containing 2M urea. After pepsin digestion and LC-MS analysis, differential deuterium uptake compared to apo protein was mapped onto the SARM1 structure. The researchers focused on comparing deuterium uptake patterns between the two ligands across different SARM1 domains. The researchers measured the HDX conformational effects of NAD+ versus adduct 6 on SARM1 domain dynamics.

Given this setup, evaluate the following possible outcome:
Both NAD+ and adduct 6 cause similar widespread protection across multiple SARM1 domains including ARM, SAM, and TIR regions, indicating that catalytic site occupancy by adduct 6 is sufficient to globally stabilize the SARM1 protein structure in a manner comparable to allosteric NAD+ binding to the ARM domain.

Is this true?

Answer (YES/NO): NO